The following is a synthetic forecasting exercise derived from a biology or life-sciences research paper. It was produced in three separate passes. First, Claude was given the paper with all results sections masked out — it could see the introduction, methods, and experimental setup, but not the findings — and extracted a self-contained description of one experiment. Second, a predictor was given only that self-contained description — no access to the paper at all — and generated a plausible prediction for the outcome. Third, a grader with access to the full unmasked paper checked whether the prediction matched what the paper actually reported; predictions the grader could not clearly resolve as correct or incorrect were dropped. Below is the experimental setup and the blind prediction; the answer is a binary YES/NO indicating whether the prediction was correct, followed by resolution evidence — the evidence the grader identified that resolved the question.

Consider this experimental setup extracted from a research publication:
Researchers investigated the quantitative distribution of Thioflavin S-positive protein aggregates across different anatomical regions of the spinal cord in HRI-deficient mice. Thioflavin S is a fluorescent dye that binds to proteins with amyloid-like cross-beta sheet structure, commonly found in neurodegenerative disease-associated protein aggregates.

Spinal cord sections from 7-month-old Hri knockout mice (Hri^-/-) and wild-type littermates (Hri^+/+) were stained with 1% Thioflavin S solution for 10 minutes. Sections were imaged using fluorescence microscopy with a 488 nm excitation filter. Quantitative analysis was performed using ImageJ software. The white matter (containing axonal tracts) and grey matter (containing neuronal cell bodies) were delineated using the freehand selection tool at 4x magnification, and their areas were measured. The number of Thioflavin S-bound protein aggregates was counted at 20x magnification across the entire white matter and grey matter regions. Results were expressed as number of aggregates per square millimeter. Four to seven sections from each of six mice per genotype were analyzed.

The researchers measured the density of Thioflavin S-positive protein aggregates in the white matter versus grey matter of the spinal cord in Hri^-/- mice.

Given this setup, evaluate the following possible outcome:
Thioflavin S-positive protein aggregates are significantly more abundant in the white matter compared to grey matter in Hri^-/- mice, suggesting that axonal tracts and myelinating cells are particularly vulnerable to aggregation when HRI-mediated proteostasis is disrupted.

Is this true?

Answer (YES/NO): YES